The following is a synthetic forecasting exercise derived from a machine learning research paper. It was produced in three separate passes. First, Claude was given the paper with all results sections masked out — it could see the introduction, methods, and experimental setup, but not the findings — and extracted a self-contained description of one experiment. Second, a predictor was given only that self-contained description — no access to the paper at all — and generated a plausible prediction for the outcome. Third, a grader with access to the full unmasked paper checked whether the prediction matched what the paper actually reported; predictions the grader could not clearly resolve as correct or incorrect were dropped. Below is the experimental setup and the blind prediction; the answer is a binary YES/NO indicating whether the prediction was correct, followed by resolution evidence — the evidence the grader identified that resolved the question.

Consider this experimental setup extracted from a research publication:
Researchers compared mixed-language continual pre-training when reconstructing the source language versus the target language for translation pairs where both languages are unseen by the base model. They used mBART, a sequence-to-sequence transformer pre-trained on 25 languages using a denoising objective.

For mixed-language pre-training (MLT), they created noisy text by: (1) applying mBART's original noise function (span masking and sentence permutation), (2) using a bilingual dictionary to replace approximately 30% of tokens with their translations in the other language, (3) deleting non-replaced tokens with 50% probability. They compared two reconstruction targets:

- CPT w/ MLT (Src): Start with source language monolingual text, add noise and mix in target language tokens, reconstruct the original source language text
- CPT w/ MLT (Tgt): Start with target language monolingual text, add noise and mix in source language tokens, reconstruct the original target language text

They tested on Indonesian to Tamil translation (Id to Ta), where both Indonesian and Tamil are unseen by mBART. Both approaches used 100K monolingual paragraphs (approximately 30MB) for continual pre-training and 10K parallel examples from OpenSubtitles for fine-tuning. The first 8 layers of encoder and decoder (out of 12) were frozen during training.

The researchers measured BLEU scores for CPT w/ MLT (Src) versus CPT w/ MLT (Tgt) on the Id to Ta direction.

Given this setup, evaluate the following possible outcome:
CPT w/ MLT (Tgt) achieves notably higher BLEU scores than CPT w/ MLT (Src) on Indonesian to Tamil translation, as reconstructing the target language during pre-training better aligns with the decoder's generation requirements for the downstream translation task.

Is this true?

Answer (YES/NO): NO